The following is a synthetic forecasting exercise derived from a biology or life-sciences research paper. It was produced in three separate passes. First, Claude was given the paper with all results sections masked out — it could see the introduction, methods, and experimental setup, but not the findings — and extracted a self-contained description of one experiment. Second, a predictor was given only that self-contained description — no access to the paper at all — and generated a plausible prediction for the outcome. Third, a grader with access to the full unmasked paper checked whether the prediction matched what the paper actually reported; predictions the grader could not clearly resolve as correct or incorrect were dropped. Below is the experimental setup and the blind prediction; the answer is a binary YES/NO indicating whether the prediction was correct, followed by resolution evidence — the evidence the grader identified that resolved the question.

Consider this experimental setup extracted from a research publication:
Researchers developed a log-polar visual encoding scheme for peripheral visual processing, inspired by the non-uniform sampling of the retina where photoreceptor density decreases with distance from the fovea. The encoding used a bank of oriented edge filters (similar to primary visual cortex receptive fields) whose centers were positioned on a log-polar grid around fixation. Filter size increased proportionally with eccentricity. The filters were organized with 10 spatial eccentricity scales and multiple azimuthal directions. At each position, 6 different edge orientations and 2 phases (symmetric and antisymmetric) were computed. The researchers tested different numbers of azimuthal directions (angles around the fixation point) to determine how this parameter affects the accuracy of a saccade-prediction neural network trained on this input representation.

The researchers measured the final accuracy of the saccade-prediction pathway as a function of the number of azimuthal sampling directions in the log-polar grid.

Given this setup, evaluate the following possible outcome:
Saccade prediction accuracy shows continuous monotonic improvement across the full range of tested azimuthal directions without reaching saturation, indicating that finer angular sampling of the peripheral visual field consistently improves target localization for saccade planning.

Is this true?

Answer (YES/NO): NO